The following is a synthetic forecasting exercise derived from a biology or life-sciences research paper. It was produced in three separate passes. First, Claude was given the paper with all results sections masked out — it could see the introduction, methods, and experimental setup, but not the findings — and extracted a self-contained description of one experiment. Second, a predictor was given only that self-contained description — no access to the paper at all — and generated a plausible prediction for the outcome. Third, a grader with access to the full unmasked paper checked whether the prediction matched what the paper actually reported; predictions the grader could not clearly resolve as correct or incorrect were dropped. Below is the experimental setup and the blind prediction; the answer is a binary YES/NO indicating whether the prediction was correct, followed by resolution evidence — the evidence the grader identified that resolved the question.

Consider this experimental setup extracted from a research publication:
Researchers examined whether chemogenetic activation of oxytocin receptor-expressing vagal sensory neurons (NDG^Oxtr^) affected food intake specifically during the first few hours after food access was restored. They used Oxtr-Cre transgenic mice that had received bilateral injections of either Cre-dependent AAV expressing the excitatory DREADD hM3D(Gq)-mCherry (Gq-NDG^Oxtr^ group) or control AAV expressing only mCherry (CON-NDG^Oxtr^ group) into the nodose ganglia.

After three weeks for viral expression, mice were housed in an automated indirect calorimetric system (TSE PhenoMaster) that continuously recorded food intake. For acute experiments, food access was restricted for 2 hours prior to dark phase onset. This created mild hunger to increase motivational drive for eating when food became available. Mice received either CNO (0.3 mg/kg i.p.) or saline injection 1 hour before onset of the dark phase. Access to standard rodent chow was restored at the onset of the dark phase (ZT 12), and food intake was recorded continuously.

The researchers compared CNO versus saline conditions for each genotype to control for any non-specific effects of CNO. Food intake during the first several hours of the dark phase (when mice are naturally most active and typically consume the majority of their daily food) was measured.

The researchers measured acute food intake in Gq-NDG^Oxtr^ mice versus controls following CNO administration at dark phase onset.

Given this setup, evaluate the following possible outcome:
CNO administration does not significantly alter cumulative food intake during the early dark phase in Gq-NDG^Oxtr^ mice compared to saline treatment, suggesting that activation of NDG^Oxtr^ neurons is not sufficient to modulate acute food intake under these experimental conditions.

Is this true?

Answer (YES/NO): NO